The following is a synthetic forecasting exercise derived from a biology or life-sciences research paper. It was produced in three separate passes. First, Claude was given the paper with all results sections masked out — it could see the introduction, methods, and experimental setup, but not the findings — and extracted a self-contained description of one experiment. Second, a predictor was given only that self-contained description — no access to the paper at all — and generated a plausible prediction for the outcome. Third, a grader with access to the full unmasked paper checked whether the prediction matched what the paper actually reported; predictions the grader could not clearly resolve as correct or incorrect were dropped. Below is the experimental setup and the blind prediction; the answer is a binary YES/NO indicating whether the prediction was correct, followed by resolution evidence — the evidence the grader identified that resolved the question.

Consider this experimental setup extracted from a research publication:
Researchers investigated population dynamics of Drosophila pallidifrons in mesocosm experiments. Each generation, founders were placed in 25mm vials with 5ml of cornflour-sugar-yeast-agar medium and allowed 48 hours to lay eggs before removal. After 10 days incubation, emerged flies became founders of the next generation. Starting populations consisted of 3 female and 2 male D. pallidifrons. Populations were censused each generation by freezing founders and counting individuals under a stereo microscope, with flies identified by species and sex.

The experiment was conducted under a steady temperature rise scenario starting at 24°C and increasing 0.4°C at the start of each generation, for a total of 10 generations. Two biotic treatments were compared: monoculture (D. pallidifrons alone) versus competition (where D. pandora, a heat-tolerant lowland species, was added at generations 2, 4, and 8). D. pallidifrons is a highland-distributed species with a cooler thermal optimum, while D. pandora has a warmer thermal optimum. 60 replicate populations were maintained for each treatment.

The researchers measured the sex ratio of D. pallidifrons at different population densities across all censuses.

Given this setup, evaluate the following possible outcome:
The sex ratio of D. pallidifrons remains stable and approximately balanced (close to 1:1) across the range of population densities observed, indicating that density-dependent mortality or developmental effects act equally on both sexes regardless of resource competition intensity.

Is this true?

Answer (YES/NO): NO